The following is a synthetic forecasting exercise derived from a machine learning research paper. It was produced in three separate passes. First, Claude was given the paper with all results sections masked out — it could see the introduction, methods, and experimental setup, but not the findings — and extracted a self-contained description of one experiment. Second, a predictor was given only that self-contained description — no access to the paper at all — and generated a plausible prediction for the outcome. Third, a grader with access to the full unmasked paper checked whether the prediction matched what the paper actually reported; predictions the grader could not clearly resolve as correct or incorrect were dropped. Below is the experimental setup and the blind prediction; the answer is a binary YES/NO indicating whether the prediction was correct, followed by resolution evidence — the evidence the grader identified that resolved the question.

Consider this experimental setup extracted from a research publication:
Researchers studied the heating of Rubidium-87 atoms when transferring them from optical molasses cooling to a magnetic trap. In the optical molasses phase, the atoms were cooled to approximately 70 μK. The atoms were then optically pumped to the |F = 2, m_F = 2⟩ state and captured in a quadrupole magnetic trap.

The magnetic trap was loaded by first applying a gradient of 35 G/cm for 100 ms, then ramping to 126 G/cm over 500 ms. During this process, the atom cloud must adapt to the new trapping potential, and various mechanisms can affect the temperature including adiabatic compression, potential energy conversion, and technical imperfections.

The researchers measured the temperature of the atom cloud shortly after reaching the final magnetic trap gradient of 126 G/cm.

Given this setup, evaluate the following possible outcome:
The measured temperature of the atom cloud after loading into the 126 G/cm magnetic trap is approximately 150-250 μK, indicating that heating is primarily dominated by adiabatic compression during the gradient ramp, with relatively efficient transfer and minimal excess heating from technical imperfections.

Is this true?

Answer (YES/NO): YES